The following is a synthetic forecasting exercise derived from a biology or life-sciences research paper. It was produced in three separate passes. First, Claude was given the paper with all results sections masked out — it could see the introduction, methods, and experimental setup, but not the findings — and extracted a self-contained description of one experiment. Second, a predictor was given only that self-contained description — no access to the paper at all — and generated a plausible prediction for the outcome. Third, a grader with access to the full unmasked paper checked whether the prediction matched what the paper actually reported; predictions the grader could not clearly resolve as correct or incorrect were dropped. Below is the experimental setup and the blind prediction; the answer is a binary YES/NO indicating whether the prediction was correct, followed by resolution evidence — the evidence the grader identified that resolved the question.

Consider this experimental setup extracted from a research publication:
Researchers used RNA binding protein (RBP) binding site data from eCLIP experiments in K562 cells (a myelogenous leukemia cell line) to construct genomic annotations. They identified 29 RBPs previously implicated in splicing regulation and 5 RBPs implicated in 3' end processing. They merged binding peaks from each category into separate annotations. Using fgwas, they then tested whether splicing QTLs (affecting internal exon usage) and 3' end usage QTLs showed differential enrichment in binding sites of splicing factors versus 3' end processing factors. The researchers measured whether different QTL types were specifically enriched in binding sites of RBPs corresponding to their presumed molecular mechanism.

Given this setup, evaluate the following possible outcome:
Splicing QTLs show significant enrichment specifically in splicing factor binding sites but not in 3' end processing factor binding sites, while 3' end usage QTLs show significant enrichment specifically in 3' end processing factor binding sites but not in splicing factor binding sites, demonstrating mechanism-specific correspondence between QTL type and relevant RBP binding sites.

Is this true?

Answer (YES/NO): NO